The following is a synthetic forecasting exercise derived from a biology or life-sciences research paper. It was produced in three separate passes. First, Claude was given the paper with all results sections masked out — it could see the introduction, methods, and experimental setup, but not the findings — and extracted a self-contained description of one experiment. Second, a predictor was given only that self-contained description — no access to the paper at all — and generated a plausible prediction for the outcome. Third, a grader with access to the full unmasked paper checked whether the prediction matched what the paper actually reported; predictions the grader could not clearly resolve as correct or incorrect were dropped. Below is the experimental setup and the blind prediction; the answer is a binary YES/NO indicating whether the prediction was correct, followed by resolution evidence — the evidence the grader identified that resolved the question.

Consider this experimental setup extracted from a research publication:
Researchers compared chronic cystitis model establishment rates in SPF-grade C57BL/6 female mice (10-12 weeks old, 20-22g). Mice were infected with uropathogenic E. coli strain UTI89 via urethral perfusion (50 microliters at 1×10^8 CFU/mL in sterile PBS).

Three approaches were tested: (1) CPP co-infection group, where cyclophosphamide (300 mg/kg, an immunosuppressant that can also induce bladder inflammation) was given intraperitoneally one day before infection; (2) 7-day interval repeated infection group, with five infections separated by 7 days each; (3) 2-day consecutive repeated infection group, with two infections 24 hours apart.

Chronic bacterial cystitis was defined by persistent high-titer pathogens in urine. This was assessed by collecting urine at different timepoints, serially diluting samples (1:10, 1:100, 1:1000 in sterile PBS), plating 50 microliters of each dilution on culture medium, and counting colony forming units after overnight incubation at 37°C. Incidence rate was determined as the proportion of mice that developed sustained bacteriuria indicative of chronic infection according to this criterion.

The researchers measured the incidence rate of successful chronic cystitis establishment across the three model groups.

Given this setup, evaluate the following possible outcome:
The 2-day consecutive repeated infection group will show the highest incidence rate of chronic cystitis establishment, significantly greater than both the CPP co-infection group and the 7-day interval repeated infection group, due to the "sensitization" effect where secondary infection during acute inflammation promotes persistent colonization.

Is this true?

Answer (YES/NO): NO